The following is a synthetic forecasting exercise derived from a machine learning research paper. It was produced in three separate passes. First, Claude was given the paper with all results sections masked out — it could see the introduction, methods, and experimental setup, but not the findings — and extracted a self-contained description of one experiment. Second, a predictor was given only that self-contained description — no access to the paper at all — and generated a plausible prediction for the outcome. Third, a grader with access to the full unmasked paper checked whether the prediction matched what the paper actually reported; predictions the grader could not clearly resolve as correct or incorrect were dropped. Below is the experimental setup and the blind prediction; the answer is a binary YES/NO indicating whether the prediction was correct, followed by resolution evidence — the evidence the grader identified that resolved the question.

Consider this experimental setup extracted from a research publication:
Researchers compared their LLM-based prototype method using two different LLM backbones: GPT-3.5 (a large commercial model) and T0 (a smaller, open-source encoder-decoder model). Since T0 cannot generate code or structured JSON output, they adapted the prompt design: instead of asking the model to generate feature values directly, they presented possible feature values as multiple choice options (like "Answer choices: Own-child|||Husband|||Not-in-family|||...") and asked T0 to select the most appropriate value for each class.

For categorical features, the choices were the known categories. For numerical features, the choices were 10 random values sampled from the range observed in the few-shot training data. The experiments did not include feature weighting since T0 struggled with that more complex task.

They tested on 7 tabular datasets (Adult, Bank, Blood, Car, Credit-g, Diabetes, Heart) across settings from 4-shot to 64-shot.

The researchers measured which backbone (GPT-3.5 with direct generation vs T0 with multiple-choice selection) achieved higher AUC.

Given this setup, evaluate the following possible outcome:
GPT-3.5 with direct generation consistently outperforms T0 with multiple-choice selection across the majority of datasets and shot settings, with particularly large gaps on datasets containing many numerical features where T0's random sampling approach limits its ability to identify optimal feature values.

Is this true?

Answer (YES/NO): NO